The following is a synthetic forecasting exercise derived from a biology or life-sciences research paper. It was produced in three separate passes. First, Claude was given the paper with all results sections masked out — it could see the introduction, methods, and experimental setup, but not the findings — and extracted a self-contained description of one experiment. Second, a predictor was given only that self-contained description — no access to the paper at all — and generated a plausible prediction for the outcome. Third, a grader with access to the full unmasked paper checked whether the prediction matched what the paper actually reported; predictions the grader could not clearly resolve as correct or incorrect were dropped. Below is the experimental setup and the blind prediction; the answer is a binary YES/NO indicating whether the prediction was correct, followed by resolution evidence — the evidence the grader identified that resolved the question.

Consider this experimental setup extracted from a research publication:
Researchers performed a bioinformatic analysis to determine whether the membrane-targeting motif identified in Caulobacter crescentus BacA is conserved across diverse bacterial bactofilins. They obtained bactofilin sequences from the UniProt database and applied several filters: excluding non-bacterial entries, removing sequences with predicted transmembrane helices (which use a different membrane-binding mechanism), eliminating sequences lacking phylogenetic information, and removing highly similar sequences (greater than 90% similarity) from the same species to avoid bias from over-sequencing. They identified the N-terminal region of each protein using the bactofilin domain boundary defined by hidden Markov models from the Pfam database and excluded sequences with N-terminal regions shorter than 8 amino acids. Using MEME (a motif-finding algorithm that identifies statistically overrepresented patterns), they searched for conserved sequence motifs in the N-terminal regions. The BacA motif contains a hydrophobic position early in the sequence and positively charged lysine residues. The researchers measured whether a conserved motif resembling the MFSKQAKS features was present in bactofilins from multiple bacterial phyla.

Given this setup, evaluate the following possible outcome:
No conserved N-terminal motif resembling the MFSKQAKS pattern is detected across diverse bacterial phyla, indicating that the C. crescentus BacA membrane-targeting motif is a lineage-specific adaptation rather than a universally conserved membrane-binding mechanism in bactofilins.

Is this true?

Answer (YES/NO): NO